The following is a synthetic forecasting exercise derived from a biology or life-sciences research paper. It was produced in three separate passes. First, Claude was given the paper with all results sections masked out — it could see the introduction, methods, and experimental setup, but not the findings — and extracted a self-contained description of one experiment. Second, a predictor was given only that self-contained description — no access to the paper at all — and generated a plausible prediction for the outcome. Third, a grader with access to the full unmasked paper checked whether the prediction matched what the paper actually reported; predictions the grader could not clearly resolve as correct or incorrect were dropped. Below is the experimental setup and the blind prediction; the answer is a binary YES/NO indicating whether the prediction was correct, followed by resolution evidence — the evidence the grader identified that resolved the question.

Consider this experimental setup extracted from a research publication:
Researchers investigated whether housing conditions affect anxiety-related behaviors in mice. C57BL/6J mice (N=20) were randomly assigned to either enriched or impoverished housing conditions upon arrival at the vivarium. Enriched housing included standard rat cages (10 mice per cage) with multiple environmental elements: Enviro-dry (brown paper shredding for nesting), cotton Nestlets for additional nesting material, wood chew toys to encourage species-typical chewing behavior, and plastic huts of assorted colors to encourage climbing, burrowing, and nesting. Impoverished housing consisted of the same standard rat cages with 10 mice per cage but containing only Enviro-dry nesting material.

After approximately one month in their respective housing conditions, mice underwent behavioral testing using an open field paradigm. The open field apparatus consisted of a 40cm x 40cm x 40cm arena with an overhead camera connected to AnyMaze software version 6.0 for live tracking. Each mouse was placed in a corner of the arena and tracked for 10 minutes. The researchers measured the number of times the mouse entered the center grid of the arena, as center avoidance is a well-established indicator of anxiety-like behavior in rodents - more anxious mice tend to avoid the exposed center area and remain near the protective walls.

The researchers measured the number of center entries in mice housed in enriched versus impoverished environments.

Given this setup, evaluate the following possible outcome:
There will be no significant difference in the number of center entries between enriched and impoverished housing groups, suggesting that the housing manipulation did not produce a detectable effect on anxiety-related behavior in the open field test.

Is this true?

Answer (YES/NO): YES